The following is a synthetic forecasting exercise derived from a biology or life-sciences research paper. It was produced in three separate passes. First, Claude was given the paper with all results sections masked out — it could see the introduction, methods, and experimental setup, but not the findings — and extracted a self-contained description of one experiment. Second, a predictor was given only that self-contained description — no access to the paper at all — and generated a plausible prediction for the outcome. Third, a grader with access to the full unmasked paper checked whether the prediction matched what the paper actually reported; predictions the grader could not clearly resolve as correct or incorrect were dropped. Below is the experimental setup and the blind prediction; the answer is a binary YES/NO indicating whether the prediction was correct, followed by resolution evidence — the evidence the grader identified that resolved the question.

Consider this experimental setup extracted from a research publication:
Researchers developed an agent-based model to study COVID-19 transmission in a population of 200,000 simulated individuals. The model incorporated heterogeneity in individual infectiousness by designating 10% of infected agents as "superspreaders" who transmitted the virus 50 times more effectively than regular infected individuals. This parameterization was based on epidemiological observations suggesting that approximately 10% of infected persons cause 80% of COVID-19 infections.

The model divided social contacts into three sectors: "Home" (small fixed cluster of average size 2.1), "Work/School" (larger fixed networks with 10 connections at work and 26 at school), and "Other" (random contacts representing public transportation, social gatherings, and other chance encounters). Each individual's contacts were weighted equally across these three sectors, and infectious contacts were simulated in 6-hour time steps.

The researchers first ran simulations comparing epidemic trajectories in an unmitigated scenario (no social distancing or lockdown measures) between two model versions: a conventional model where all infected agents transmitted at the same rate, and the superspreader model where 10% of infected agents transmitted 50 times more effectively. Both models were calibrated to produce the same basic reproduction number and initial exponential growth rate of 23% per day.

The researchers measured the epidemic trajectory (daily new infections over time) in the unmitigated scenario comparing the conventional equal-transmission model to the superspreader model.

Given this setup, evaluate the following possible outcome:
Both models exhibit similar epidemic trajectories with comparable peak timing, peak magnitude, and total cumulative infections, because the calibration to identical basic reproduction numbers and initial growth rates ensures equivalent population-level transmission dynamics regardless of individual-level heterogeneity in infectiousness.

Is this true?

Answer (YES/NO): YES